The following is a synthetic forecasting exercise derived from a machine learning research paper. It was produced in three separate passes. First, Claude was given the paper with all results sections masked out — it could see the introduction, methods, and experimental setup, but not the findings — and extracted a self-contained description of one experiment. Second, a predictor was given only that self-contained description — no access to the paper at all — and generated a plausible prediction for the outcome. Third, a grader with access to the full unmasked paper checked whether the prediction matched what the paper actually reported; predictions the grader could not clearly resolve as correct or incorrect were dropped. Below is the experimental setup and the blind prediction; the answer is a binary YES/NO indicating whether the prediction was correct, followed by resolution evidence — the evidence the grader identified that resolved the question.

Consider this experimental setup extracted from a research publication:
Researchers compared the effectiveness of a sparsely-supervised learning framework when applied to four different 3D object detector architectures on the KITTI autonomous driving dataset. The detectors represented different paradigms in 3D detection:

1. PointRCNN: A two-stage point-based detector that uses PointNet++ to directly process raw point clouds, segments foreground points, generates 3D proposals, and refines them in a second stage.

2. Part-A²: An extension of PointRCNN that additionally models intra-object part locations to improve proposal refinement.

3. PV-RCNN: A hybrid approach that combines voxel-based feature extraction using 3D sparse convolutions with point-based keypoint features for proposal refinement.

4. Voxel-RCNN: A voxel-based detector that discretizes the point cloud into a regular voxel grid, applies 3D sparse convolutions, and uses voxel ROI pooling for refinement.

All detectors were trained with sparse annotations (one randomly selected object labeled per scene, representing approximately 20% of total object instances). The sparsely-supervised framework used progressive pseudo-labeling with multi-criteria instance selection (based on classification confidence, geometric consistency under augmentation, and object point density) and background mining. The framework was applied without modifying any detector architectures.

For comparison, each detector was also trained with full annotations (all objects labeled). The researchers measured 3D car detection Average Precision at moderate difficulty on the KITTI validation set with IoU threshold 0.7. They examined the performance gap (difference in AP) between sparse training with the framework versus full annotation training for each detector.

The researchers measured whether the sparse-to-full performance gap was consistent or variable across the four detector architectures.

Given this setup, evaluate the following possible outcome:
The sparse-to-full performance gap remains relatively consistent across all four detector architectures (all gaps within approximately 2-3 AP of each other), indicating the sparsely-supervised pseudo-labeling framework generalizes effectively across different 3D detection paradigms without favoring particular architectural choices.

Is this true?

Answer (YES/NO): YES